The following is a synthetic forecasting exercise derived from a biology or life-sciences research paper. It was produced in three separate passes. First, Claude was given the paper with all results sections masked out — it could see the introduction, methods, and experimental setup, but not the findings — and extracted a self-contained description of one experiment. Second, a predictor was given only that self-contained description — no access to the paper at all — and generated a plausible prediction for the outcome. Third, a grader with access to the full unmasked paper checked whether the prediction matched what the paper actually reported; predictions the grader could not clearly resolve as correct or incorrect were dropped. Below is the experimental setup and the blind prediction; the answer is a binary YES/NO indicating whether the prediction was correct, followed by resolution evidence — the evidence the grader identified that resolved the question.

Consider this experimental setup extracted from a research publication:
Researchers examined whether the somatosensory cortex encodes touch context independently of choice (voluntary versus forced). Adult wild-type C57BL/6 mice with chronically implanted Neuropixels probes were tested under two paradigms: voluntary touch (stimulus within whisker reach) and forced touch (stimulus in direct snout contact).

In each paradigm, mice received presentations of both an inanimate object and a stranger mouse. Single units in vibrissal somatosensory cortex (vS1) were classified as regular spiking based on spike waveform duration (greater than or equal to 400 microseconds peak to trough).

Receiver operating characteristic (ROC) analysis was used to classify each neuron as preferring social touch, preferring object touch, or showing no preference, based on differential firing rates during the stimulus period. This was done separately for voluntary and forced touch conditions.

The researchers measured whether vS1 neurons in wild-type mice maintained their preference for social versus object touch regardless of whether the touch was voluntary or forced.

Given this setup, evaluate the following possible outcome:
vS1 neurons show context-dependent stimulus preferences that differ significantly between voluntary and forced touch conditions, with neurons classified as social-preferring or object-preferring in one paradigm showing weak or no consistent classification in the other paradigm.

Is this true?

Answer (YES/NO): NO